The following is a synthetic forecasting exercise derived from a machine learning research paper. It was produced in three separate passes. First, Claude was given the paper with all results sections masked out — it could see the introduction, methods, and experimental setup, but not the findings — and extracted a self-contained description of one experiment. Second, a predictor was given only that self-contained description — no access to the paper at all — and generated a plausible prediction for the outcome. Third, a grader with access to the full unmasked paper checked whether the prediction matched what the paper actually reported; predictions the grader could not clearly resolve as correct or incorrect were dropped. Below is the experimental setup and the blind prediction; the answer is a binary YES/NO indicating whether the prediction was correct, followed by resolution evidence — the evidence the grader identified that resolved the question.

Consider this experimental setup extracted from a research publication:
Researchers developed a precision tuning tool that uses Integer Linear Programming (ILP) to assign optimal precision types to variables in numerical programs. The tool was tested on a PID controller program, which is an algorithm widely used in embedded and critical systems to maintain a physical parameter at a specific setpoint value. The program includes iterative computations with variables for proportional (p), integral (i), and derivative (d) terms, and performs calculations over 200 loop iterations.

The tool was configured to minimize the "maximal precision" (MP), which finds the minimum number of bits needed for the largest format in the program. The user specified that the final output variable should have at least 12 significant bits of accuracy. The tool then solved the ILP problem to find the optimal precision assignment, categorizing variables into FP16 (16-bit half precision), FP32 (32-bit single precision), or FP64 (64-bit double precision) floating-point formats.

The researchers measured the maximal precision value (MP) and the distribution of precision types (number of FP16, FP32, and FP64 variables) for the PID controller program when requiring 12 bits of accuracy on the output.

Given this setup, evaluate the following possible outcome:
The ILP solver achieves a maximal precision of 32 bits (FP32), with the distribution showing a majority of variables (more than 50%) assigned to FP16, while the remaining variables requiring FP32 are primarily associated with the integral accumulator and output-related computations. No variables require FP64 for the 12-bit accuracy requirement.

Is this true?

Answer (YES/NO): NO